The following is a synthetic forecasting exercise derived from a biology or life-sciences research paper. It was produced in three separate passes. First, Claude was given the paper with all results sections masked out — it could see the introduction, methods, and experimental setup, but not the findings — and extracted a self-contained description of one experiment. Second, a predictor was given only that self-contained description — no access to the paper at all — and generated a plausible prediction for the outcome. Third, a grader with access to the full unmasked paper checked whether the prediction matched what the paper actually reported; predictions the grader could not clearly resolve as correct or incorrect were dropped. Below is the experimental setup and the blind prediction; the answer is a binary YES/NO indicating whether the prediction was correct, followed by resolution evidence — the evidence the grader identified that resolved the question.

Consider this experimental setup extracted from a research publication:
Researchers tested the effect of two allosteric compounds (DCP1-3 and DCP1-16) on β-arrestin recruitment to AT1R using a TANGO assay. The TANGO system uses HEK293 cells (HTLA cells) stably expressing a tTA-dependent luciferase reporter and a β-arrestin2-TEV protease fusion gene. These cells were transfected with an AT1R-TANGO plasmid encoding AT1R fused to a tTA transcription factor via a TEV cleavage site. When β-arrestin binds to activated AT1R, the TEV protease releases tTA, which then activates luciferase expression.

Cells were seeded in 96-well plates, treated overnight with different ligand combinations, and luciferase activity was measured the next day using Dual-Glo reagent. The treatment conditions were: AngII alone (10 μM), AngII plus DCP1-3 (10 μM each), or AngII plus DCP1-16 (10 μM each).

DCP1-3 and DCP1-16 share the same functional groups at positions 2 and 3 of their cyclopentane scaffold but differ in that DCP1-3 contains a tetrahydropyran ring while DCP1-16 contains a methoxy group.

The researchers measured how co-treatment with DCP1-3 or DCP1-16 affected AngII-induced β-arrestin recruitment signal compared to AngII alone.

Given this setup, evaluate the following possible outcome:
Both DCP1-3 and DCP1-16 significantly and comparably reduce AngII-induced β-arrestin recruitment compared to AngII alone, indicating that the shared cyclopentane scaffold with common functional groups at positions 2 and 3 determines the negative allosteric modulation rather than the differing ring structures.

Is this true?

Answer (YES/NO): NO